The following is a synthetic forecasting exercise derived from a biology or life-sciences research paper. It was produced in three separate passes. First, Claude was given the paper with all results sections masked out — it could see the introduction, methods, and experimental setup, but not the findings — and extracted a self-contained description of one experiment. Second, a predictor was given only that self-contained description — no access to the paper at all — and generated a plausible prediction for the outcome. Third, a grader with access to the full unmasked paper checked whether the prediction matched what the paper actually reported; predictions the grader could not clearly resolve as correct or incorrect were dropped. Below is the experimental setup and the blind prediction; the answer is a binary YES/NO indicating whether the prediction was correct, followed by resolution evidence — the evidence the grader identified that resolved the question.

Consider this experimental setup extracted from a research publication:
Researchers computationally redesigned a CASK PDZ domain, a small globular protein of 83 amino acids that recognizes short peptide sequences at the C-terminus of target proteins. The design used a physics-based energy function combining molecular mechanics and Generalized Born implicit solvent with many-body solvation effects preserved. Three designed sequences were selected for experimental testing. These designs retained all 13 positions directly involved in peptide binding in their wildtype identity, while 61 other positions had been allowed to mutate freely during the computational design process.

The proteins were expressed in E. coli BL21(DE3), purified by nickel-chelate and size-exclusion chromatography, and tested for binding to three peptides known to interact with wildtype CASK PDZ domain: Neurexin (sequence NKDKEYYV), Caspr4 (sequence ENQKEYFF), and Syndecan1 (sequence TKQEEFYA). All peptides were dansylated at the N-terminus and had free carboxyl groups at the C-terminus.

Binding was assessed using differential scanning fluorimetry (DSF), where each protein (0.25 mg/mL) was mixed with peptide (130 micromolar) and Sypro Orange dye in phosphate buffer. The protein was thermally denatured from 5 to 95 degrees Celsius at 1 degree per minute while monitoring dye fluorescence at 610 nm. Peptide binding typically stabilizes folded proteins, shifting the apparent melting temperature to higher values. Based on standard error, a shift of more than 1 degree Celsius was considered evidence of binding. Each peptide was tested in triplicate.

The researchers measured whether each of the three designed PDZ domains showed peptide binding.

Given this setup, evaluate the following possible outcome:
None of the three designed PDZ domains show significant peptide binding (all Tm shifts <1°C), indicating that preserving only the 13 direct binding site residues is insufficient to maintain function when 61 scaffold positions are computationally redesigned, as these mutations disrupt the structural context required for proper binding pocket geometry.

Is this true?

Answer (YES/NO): NO